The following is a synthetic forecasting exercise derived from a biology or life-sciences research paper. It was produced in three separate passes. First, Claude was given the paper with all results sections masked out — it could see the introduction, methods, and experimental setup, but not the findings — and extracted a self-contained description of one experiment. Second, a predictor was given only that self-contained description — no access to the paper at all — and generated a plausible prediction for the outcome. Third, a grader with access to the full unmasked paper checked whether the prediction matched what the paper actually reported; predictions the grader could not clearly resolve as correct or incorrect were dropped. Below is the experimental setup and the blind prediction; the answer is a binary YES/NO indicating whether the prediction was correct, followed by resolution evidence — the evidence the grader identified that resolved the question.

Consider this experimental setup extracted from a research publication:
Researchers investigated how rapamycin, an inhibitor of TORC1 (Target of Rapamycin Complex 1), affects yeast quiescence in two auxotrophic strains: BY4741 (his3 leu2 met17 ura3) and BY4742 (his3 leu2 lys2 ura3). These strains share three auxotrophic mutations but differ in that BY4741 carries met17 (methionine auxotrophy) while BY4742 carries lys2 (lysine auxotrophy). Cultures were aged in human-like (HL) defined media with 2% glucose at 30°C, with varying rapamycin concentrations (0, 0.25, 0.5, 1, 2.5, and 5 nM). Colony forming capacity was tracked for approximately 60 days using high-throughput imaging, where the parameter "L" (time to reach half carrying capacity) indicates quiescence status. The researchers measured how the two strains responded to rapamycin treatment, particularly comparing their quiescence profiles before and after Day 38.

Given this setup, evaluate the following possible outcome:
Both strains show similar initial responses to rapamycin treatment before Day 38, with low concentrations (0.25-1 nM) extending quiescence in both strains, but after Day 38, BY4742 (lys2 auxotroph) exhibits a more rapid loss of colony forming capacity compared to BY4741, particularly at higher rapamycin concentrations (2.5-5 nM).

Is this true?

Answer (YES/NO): NO